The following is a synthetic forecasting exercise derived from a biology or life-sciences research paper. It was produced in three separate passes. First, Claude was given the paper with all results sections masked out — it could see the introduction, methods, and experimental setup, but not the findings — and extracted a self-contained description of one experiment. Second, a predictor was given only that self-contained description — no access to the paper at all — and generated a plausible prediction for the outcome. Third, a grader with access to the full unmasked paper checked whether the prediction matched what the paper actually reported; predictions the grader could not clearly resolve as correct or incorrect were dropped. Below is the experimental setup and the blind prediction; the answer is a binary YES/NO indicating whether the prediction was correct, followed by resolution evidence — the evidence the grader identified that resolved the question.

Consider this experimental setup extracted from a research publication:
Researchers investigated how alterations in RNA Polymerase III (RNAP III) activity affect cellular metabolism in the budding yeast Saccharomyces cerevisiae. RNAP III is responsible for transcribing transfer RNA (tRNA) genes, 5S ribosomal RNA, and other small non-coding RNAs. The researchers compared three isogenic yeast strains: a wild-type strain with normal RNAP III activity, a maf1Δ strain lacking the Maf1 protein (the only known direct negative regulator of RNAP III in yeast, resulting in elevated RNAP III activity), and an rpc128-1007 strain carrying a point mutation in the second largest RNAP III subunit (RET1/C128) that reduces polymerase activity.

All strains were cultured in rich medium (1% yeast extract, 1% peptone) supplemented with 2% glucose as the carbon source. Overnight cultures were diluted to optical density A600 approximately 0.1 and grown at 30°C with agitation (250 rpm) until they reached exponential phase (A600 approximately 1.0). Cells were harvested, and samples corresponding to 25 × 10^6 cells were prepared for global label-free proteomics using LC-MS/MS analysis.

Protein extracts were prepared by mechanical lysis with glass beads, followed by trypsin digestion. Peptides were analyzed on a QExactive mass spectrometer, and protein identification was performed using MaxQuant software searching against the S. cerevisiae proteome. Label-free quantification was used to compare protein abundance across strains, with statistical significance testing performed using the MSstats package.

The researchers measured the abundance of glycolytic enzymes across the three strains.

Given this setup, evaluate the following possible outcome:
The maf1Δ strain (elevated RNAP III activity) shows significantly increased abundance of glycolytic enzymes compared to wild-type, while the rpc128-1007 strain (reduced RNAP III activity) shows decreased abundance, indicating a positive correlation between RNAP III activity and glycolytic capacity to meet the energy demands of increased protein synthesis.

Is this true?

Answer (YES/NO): NO